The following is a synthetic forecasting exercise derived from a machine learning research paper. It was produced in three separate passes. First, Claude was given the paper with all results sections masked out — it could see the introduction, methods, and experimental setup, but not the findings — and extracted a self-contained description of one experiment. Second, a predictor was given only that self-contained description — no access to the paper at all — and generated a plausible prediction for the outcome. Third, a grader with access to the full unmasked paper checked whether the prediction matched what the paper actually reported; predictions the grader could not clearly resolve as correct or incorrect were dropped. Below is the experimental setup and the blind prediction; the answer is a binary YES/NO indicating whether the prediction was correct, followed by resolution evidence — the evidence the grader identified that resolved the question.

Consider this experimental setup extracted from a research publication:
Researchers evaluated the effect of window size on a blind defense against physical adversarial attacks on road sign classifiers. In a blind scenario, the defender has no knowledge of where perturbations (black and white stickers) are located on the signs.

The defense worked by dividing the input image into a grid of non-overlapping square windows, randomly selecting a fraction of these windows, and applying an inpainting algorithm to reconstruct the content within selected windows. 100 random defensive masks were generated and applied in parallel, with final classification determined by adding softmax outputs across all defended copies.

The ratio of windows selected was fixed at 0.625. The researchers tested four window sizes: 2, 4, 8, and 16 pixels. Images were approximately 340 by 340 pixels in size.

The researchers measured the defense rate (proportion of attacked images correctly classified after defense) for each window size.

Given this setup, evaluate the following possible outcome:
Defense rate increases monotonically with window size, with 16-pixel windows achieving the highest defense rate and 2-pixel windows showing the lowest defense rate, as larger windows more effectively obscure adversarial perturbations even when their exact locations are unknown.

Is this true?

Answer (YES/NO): NO